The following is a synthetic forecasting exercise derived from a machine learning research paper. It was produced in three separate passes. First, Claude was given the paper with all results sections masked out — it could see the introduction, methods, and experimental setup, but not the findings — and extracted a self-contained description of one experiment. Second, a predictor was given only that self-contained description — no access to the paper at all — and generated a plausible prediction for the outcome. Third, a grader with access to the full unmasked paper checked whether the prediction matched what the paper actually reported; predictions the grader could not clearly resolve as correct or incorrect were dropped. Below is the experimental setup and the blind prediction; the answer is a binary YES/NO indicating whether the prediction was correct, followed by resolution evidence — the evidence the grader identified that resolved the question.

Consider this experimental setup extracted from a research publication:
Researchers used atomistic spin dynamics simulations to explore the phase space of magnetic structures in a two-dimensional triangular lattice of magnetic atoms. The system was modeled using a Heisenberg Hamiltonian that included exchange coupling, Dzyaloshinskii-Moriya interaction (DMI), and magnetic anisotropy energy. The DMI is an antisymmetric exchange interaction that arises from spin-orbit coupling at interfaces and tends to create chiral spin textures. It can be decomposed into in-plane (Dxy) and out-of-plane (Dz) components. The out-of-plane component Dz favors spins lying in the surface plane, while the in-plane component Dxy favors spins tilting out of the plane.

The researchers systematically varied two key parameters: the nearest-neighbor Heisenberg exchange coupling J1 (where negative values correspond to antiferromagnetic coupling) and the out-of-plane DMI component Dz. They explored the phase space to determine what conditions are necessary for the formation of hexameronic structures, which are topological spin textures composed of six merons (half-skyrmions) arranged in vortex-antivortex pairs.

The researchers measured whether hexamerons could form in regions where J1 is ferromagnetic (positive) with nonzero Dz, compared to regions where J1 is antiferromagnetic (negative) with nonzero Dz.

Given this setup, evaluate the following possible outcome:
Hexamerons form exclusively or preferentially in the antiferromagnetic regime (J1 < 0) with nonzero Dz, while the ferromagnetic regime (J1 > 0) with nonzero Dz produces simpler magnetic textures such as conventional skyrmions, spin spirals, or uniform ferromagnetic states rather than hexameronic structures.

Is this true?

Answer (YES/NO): YES